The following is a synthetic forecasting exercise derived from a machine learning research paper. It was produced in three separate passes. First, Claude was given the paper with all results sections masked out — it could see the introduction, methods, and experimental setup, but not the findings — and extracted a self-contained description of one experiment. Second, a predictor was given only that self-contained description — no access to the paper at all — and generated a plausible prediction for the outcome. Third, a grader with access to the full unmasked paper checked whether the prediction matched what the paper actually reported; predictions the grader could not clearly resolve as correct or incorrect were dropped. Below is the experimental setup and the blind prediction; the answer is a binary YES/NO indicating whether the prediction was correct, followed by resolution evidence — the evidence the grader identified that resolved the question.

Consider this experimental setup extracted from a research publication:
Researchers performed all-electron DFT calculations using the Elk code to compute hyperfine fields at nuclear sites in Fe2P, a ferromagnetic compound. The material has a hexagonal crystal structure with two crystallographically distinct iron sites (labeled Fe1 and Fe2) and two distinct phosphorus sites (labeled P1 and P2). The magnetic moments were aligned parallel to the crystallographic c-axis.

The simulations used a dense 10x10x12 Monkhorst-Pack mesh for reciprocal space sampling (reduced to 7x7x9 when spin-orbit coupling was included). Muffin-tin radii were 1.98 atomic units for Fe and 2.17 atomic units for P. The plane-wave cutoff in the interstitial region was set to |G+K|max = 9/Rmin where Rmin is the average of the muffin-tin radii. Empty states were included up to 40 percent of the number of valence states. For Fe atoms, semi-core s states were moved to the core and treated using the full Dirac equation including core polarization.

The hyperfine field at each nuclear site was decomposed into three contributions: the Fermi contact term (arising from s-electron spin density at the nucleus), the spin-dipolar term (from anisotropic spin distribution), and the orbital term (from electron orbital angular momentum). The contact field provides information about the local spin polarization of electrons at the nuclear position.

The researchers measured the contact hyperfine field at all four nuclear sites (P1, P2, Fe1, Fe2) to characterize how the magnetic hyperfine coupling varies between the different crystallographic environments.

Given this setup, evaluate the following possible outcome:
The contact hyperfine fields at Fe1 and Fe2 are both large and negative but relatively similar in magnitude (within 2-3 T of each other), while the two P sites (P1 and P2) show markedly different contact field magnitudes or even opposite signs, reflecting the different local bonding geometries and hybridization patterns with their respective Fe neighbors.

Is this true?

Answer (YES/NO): YES